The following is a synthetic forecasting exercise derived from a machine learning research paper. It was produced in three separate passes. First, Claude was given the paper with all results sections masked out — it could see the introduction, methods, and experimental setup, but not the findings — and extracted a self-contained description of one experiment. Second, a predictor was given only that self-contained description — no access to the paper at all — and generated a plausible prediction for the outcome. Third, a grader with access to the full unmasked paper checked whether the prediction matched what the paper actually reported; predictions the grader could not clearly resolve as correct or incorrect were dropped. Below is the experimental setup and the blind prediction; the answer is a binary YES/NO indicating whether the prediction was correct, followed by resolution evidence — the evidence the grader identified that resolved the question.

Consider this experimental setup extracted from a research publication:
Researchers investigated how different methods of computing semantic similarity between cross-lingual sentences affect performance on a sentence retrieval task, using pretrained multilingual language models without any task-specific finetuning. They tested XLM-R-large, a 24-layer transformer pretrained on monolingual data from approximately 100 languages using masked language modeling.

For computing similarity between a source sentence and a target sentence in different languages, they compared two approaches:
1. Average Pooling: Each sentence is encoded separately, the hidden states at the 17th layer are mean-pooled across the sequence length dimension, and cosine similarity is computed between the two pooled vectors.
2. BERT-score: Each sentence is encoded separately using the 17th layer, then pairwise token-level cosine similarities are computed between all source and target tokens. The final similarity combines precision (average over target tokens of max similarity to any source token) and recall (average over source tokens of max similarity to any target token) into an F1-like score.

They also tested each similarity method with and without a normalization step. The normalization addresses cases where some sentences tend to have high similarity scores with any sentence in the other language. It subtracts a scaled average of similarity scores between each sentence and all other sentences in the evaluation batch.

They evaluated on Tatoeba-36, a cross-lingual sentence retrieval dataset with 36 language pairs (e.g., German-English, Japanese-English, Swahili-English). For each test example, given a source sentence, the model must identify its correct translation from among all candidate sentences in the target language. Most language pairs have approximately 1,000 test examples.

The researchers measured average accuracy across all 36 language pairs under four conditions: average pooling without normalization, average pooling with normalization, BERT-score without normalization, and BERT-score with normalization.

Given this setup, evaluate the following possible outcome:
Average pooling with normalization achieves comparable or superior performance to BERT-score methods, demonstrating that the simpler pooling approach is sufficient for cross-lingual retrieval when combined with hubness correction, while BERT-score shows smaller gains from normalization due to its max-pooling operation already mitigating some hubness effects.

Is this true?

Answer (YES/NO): NO